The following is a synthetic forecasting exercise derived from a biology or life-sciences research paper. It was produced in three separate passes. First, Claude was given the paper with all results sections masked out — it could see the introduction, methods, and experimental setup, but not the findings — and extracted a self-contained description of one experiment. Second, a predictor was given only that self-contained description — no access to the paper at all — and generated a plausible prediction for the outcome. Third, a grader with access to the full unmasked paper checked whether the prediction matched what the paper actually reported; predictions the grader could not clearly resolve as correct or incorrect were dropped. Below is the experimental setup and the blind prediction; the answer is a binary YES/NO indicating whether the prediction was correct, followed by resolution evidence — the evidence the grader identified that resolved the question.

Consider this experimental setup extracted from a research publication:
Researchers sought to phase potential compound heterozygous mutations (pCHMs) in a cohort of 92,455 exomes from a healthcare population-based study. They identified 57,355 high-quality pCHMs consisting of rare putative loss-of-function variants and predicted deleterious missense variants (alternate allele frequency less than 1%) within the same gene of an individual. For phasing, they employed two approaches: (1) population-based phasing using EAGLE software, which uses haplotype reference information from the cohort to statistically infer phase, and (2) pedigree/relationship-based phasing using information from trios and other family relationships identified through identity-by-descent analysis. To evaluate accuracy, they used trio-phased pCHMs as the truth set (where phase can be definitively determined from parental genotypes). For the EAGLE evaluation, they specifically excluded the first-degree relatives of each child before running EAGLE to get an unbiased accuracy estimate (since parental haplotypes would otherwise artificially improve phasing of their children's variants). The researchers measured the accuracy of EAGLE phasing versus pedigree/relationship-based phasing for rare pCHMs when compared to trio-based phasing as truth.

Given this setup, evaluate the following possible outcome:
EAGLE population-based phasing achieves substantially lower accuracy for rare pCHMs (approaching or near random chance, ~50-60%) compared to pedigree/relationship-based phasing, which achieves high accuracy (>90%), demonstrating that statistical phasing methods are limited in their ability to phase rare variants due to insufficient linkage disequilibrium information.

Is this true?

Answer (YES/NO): NO